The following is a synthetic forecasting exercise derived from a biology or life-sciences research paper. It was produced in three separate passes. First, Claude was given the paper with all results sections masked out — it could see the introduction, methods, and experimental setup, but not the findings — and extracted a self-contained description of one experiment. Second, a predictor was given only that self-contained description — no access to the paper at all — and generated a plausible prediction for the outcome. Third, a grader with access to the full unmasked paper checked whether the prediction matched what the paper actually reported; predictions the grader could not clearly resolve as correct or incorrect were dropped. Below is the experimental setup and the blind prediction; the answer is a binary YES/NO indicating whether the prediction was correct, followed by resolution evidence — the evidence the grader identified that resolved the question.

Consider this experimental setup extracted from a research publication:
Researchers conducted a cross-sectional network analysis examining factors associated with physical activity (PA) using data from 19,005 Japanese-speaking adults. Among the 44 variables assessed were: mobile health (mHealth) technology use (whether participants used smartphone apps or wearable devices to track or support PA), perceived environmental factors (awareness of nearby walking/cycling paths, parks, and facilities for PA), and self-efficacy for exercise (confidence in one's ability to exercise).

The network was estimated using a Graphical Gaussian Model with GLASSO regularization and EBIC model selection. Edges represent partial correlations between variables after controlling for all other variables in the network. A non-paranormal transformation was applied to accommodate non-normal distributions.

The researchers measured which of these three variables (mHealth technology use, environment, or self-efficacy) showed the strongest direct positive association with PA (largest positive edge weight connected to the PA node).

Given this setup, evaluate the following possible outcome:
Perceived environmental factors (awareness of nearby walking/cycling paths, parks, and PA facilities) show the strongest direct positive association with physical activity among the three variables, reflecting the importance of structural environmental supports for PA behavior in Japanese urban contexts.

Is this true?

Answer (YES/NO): NO